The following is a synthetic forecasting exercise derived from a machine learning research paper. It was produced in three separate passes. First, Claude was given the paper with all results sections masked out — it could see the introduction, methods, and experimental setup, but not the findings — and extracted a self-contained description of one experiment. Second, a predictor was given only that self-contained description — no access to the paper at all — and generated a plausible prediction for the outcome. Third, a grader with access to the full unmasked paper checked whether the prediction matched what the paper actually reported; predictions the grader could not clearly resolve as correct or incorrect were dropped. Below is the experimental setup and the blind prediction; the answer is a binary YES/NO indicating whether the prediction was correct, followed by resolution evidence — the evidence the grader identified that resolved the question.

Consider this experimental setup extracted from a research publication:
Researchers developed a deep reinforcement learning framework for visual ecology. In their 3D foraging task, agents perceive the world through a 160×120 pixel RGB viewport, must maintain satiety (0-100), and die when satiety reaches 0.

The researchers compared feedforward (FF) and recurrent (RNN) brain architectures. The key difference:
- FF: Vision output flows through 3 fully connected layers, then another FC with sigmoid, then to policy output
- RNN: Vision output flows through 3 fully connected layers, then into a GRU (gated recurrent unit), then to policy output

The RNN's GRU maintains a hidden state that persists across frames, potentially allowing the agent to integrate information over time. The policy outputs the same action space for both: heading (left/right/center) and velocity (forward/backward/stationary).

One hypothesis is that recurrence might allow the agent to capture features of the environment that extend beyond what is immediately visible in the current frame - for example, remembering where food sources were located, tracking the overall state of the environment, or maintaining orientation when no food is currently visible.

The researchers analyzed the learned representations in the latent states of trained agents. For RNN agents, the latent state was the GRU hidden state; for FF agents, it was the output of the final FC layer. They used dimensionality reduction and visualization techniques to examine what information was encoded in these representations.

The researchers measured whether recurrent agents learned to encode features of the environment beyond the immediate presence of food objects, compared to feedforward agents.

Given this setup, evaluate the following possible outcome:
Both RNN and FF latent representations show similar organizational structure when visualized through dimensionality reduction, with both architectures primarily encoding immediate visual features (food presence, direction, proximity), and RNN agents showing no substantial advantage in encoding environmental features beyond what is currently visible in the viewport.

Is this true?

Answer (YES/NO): NO